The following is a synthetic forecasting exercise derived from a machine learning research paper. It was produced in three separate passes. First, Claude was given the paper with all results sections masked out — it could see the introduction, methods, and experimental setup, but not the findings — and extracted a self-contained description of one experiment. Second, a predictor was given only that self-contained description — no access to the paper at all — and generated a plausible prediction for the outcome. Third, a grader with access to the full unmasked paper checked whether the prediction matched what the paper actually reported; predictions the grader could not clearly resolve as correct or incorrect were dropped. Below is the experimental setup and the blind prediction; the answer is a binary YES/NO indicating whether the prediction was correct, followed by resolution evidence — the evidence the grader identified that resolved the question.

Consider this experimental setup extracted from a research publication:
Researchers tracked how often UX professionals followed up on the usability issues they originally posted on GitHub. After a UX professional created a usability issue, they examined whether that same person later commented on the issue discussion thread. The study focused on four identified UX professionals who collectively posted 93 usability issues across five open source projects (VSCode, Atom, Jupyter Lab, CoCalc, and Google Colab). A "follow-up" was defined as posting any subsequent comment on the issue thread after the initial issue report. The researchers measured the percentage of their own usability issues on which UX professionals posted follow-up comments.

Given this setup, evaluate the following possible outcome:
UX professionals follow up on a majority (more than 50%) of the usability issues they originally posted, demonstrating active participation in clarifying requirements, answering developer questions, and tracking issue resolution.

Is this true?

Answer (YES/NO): NO